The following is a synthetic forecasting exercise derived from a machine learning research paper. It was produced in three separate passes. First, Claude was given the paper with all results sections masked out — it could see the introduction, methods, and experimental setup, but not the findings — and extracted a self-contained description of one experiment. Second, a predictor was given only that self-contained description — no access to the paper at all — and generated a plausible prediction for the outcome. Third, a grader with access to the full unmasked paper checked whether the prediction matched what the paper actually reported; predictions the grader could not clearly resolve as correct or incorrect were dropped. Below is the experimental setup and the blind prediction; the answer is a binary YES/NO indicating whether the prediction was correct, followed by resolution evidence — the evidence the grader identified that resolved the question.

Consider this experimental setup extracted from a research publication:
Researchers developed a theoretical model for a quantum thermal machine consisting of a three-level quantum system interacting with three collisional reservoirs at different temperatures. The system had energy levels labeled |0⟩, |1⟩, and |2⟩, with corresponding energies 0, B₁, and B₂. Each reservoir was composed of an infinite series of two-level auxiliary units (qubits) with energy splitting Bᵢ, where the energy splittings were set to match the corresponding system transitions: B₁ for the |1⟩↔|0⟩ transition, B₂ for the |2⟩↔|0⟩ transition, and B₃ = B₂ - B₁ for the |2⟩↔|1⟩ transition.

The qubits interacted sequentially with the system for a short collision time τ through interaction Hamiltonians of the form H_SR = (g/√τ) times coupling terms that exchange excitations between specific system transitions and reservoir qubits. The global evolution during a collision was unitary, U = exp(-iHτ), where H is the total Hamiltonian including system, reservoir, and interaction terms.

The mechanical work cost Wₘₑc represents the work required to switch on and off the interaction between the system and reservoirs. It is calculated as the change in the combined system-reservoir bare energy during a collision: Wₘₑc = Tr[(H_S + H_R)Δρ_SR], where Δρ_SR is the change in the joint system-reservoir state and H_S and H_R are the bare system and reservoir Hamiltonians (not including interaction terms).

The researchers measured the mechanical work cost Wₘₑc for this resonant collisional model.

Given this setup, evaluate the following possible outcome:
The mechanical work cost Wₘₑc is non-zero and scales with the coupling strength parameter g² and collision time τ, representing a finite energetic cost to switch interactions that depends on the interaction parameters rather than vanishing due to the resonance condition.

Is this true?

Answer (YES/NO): NO